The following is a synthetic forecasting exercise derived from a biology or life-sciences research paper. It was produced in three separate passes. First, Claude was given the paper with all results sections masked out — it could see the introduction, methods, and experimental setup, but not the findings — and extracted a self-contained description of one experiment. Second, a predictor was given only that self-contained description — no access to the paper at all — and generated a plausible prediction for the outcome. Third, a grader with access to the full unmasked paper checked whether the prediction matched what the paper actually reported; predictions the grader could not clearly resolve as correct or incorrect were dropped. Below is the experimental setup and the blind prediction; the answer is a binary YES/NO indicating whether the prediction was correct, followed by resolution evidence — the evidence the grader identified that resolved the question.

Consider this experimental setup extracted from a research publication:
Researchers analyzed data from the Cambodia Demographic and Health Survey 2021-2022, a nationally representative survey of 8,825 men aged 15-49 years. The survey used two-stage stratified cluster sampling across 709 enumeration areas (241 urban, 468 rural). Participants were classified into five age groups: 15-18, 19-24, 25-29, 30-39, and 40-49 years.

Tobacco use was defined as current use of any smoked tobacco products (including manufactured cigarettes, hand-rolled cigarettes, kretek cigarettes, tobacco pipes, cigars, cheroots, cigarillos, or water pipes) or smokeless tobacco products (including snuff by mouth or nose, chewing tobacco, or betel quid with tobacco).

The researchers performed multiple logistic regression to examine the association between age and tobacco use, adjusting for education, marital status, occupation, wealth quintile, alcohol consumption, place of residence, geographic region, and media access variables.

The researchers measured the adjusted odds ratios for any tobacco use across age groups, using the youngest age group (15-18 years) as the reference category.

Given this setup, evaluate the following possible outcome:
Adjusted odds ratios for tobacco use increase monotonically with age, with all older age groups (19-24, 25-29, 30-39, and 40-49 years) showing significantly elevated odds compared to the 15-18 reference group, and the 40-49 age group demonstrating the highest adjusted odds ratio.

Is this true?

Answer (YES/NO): YES